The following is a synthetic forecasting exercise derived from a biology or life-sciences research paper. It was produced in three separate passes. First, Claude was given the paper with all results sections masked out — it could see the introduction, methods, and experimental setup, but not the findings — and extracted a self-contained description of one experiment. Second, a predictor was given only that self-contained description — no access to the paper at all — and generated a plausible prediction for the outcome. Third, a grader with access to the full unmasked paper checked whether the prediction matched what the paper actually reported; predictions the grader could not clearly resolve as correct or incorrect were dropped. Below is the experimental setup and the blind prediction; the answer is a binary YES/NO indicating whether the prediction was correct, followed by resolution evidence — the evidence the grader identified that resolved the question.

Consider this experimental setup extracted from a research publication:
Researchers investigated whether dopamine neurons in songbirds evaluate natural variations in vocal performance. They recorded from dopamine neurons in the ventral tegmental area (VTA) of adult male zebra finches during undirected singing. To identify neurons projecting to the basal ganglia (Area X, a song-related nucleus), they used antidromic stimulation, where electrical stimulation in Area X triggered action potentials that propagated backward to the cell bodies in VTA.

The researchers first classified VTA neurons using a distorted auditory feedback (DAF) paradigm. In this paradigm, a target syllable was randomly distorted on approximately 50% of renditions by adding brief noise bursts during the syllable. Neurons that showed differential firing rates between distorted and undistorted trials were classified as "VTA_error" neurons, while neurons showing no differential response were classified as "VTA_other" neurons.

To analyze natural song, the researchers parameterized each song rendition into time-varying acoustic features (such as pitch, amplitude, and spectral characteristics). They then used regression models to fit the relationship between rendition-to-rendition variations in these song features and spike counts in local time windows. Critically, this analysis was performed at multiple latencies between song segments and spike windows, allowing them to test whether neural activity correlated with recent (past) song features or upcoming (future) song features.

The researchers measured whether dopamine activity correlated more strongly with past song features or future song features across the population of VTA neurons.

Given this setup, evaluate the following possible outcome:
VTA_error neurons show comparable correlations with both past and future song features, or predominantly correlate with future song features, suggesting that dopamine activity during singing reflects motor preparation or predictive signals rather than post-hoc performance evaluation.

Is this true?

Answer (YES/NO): NO